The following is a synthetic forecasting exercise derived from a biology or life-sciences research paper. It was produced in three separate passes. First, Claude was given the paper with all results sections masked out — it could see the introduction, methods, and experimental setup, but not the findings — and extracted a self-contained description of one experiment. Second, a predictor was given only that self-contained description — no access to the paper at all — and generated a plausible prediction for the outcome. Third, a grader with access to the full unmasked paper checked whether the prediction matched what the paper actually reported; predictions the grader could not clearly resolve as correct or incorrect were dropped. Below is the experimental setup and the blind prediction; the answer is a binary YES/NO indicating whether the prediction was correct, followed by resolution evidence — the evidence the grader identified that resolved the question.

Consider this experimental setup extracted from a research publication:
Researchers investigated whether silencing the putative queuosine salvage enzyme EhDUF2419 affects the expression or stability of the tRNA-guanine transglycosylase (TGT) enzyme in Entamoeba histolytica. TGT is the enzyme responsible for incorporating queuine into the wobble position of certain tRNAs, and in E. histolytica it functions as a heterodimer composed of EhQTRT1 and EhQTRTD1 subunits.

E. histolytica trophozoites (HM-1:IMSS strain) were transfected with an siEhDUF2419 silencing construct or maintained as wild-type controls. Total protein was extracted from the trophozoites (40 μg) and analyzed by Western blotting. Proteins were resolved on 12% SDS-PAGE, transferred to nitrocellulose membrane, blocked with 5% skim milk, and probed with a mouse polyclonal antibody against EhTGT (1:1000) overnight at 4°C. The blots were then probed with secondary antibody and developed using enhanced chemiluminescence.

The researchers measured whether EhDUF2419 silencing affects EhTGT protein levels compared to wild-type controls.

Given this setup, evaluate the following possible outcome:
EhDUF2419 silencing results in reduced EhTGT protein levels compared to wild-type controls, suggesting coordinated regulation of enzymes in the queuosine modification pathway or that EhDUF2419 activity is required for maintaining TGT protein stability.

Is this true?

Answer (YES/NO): YES